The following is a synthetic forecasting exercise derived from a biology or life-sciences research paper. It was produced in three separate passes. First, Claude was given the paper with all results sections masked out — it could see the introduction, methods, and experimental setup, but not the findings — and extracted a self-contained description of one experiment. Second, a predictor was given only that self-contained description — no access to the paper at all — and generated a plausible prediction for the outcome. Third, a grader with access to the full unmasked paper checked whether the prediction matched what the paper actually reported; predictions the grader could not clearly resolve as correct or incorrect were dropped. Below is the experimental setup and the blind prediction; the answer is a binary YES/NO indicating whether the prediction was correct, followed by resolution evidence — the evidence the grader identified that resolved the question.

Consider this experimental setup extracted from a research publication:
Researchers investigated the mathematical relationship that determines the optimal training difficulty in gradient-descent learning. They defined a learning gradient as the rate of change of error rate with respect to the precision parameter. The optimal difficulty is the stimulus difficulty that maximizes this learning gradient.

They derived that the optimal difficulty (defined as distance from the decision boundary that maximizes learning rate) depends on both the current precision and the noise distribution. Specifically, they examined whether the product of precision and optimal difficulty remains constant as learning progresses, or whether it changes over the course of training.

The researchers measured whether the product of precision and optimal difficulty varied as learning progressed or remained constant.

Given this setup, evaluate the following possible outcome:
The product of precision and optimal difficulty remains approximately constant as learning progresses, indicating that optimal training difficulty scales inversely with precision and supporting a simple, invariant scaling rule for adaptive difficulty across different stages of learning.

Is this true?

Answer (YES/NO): YES